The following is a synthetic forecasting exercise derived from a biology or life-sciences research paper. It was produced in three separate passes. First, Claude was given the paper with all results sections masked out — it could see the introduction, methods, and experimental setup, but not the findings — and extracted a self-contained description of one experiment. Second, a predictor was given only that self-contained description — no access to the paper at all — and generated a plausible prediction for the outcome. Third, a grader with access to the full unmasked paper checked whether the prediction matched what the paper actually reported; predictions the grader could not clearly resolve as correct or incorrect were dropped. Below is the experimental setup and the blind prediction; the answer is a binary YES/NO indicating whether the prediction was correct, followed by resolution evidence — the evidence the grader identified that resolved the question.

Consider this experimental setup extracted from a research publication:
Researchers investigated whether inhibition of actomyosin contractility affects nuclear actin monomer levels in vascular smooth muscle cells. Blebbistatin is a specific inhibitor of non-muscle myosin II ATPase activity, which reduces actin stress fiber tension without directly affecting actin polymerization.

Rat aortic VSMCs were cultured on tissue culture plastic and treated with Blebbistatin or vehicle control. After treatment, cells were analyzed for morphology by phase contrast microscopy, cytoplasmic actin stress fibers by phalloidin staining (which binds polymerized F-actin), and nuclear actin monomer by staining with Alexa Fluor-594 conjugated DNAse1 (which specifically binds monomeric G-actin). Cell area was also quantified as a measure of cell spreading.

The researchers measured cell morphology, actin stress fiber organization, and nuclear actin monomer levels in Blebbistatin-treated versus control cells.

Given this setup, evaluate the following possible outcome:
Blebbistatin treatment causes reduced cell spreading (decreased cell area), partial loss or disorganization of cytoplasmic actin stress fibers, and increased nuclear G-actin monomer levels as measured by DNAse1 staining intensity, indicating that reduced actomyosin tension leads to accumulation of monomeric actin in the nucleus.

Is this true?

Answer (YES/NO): YES